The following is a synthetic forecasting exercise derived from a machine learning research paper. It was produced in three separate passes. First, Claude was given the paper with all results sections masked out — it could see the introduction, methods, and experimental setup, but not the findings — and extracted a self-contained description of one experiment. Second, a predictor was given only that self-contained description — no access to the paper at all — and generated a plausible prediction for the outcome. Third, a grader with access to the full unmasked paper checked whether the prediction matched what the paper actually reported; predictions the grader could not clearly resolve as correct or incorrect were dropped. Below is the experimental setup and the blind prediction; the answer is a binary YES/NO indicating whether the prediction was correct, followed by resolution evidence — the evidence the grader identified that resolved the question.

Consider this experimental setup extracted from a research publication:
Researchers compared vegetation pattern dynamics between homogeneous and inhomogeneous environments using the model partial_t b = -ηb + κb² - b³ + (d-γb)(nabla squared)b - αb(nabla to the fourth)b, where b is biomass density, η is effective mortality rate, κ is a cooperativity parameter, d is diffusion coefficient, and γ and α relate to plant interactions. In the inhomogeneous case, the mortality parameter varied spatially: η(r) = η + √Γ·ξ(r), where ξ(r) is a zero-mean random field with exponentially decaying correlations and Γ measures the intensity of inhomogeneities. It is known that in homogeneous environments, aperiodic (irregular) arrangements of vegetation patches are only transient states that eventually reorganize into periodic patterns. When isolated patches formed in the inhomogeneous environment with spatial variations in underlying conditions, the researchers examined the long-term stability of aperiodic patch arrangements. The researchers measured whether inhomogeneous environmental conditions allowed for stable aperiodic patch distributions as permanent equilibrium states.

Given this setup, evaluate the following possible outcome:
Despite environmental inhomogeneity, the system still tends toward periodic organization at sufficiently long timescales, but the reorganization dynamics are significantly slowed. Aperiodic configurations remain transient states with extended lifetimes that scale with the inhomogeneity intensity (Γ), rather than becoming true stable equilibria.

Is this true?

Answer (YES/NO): NO